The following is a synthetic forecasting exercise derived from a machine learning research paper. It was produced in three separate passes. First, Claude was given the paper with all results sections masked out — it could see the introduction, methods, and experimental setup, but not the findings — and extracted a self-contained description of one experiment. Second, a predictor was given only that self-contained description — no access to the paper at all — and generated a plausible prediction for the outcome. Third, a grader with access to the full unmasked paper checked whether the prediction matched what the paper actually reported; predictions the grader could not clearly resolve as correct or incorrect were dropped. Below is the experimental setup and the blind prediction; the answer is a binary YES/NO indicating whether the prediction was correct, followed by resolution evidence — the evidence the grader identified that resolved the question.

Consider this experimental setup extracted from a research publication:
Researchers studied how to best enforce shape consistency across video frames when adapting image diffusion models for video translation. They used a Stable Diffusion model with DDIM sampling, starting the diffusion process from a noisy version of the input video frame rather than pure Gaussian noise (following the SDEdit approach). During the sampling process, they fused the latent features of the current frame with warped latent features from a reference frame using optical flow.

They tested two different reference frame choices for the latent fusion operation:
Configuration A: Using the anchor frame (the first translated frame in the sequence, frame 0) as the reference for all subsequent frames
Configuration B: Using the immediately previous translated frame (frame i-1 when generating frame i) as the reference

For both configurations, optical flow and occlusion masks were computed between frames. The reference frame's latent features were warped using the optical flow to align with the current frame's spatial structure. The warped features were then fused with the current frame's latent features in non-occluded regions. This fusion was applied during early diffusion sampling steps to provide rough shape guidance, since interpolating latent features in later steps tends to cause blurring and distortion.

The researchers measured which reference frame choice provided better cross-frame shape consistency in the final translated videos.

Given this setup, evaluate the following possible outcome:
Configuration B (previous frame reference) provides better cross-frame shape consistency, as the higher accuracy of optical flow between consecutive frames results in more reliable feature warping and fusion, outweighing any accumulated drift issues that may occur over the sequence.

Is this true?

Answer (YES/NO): NO